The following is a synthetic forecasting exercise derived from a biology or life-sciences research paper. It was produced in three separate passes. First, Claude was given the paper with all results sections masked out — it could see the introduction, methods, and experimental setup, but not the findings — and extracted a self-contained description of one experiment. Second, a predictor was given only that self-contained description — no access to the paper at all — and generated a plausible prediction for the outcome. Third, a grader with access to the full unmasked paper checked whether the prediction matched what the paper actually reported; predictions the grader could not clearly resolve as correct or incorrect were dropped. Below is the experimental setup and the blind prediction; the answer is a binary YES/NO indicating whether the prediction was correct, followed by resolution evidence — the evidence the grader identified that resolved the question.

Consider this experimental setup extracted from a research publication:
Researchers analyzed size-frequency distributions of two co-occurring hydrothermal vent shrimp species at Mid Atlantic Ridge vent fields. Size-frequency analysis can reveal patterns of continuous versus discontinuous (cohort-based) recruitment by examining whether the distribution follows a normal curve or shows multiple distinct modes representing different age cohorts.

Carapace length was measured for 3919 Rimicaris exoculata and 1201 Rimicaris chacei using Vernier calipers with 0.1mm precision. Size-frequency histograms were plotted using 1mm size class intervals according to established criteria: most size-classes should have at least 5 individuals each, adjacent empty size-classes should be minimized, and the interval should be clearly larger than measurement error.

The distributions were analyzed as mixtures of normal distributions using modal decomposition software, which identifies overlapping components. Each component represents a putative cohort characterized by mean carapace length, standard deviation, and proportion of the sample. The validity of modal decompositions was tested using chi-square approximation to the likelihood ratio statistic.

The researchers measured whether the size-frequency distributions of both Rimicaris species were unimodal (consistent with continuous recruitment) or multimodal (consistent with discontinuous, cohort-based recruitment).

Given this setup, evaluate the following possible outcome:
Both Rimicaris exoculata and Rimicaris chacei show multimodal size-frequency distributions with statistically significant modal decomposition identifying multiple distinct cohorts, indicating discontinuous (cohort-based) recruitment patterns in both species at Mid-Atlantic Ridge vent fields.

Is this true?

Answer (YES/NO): YES